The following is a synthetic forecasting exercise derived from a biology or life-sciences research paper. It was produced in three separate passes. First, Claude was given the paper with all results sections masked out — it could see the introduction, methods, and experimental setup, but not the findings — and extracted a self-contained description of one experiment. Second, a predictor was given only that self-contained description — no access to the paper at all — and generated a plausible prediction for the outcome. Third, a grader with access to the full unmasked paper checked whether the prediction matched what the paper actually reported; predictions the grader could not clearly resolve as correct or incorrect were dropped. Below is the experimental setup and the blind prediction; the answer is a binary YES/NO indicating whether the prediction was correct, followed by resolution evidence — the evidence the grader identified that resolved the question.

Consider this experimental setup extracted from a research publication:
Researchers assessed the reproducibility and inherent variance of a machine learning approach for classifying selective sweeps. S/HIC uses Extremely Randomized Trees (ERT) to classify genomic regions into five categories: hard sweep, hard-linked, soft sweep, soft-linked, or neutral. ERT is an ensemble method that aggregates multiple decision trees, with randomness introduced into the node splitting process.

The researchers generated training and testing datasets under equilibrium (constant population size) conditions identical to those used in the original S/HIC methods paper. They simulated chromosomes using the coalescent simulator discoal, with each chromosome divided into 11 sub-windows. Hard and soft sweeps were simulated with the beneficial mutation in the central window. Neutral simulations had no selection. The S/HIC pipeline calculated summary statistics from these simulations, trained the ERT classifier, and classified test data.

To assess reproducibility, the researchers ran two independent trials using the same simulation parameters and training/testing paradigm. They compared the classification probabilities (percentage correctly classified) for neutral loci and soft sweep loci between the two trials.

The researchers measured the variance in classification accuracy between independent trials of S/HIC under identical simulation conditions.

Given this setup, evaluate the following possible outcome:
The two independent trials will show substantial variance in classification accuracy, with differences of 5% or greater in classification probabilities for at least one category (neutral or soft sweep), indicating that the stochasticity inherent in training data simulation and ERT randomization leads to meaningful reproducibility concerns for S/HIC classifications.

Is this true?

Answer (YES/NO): YES